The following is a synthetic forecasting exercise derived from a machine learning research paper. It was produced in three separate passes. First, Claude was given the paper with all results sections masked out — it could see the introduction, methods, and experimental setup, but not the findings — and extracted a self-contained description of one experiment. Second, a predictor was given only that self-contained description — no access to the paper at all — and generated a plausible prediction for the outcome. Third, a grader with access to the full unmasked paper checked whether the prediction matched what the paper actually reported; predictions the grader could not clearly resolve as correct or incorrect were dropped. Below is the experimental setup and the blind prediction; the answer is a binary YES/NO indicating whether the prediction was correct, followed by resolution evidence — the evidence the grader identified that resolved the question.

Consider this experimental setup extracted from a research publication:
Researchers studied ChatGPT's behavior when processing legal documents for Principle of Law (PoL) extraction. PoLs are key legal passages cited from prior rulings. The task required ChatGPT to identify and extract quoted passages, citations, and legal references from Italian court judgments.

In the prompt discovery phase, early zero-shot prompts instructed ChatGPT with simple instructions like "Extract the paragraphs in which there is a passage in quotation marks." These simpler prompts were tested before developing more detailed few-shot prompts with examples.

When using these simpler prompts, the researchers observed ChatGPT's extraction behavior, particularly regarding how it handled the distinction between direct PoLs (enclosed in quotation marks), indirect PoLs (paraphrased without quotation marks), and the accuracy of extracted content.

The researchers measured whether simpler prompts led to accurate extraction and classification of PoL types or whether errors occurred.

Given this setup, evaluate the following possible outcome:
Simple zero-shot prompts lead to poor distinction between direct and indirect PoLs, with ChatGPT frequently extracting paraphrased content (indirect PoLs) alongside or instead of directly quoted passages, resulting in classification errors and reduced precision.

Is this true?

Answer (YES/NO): YES